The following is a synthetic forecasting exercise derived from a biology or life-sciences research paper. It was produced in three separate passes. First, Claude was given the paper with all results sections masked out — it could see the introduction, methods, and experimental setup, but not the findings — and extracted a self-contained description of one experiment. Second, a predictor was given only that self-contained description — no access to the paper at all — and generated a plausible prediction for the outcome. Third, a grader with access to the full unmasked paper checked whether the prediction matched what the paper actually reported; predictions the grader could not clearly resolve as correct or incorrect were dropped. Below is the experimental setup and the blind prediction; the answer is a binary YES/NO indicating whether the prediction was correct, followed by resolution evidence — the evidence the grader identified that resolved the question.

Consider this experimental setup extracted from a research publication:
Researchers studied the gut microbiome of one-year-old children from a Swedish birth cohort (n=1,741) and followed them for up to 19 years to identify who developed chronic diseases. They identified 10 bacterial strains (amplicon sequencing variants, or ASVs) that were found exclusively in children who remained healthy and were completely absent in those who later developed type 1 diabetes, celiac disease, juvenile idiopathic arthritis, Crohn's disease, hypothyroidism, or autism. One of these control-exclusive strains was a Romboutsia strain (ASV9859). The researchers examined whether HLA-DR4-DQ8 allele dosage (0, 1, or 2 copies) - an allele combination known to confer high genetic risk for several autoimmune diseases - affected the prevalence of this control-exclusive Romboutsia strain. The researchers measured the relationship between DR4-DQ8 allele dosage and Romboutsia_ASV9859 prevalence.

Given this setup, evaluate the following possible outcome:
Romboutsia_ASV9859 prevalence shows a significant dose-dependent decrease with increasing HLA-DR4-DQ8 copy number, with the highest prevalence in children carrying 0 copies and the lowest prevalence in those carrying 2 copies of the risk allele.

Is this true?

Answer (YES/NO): YES